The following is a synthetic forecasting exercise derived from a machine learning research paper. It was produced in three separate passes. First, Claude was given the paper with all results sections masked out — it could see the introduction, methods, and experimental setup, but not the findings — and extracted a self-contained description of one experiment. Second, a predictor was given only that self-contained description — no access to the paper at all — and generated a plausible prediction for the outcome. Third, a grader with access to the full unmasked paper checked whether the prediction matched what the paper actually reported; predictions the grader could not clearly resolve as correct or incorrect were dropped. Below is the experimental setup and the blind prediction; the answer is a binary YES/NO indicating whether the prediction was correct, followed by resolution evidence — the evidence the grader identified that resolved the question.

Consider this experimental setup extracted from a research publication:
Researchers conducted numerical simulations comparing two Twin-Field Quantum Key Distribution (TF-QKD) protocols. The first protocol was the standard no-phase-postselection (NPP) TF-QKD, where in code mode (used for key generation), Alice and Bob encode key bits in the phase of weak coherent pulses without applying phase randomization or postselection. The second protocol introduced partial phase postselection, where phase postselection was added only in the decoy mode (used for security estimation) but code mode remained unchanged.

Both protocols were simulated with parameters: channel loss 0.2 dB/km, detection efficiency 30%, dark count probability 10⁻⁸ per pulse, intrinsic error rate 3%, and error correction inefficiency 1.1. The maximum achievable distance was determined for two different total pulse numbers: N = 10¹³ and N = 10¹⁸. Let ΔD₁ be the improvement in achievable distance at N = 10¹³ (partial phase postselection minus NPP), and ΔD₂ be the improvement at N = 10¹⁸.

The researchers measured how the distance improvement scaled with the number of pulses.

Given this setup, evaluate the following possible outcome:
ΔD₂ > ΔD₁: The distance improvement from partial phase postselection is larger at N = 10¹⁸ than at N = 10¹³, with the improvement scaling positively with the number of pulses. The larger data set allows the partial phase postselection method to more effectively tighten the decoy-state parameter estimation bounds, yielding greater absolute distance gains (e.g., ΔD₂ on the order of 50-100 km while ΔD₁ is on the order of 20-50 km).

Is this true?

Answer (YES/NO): YES